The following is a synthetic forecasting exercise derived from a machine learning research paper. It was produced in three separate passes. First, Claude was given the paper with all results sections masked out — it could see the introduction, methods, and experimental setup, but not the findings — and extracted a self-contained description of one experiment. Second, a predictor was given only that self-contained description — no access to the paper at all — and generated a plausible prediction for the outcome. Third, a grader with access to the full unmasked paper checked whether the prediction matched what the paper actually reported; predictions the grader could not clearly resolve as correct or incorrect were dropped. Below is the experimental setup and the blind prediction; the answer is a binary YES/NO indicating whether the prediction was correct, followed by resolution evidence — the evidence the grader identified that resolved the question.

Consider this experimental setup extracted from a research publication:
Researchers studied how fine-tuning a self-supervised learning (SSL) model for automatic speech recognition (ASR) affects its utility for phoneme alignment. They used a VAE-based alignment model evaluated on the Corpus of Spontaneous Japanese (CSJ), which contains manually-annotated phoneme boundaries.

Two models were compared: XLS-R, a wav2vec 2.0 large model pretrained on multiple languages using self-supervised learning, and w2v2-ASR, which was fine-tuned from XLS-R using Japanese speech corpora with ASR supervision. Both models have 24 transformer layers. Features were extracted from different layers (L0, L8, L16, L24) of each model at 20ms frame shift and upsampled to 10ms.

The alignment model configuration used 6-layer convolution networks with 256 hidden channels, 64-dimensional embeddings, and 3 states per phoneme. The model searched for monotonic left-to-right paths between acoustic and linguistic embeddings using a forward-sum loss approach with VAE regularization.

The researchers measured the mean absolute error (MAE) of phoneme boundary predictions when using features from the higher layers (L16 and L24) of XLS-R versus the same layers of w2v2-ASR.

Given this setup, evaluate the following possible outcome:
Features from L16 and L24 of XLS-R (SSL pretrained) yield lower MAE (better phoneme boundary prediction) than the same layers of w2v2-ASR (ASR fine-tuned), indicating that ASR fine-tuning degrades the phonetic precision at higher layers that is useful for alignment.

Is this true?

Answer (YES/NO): YES